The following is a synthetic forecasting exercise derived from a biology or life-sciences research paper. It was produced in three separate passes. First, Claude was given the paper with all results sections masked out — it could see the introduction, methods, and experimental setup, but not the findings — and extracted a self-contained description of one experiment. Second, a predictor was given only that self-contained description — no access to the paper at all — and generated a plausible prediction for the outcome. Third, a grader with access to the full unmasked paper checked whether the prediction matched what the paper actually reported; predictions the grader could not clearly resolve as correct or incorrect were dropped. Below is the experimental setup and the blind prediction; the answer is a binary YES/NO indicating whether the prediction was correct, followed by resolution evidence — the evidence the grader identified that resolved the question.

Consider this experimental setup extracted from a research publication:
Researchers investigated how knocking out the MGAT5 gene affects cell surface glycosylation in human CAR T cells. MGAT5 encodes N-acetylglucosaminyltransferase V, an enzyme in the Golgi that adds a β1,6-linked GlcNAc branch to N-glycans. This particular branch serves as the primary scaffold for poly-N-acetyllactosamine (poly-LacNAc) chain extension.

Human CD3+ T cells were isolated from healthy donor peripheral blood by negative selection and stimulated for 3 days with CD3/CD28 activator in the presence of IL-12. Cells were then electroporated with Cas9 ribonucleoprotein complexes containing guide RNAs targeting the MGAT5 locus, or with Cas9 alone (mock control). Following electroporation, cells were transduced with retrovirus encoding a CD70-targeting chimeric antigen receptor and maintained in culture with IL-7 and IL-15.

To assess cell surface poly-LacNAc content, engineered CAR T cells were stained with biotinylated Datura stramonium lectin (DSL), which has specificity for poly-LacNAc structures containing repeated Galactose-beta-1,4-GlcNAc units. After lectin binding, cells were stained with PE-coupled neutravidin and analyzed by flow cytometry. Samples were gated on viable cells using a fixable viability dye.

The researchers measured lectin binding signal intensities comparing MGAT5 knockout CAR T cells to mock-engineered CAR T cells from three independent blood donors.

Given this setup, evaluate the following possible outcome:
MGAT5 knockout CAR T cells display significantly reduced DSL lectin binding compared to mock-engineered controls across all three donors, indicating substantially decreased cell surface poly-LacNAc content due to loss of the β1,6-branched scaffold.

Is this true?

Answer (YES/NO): YES